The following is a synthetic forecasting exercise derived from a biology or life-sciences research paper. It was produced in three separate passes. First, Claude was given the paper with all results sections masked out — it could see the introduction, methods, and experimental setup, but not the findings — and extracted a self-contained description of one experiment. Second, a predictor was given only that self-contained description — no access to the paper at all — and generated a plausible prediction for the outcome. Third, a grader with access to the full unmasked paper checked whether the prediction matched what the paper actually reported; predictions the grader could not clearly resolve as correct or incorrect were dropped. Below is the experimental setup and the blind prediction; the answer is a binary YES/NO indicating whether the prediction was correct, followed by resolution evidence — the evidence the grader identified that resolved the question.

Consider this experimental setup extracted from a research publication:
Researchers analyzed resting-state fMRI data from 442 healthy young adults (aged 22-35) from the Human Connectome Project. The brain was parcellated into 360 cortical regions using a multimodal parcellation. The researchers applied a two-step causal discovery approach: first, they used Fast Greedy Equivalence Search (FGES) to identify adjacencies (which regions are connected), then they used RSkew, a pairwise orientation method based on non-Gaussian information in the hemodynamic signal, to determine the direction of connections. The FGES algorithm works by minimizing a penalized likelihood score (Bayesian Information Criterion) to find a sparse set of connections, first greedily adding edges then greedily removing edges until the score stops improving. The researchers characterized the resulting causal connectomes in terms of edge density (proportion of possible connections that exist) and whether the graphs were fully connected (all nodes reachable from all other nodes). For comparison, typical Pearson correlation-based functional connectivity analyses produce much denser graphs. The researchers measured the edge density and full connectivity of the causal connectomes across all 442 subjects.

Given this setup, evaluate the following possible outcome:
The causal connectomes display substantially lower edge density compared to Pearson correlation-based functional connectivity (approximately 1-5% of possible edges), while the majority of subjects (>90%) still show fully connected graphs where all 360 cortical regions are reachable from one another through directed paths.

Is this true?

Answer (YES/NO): YES